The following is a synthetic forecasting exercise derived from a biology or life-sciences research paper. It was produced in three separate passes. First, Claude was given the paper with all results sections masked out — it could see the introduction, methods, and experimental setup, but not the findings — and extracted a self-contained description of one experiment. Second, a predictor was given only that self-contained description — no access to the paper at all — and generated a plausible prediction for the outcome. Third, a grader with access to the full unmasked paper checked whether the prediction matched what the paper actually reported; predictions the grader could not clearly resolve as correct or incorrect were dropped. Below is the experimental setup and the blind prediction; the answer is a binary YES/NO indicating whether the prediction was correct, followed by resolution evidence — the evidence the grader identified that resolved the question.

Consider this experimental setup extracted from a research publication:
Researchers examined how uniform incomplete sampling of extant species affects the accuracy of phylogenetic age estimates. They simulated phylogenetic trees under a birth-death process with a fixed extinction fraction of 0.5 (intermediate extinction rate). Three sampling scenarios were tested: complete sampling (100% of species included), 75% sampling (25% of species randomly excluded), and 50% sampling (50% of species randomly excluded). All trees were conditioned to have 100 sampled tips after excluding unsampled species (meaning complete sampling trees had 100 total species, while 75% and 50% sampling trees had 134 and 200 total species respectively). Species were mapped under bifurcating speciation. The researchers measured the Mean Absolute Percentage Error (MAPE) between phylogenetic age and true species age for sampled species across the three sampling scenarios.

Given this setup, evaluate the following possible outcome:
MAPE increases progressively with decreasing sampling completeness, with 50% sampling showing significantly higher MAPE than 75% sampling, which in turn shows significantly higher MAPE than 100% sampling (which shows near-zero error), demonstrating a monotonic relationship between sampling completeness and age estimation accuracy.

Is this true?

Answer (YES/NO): NO